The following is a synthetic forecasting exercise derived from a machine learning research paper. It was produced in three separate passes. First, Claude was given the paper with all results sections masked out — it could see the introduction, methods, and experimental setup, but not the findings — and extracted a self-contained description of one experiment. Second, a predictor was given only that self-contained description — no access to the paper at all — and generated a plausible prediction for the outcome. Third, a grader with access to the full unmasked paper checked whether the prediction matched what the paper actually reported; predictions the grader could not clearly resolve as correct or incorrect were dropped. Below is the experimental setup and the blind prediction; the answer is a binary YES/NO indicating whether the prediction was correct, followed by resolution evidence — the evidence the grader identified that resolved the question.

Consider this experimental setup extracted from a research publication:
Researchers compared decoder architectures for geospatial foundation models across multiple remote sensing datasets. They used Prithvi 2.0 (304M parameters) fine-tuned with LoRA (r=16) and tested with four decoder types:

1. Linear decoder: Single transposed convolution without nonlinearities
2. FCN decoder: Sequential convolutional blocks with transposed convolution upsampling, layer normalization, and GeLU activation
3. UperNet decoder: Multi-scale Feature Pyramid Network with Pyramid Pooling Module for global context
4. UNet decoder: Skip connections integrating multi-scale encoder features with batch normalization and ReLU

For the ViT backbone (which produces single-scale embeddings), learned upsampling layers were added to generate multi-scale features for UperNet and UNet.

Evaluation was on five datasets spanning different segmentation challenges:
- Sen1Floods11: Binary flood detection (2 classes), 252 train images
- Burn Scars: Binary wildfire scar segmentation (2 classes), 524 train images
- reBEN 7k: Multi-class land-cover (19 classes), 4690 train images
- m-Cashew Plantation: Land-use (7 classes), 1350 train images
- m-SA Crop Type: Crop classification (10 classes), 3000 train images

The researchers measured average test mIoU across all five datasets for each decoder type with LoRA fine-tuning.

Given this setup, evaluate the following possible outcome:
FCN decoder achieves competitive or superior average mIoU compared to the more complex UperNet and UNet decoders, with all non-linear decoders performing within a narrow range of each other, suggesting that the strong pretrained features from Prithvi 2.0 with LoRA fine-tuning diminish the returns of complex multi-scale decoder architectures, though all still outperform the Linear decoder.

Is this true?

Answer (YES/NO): NO